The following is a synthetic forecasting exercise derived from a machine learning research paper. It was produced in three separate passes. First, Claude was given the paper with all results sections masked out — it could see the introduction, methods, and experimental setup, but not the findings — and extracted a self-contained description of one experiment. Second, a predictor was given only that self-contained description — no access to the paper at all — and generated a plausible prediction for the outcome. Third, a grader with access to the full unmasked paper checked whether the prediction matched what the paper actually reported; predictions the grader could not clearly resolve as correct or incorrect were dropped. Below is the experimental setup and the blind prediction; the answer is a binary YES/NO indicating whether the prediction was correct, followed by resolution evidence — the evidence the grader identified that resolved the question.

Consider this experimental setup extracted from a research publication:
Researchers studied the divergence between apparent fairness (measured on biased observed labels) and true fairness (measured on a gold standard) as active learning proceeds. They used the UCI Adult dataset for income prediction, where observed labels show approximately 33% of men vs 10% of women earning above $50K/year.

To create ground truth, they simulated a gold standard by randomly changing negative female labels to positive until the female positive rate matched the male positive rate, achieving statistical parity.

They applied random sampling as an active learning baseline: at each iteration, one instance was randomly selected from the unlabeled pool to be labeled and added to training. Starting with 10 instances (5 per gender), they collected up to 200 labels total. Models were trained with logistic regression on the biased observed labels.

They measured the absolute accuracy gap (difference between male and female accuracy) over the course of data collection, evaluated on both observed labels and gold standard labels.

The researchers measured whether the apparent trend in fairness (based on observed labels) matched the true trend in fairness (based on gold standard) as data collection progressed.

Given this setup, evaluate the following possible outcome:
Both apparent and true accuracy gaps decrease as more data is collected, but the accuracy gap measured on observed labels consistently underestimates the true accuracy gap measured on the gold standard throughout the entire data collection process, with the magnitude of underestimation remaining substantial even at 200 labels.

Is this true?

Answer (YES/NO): NO